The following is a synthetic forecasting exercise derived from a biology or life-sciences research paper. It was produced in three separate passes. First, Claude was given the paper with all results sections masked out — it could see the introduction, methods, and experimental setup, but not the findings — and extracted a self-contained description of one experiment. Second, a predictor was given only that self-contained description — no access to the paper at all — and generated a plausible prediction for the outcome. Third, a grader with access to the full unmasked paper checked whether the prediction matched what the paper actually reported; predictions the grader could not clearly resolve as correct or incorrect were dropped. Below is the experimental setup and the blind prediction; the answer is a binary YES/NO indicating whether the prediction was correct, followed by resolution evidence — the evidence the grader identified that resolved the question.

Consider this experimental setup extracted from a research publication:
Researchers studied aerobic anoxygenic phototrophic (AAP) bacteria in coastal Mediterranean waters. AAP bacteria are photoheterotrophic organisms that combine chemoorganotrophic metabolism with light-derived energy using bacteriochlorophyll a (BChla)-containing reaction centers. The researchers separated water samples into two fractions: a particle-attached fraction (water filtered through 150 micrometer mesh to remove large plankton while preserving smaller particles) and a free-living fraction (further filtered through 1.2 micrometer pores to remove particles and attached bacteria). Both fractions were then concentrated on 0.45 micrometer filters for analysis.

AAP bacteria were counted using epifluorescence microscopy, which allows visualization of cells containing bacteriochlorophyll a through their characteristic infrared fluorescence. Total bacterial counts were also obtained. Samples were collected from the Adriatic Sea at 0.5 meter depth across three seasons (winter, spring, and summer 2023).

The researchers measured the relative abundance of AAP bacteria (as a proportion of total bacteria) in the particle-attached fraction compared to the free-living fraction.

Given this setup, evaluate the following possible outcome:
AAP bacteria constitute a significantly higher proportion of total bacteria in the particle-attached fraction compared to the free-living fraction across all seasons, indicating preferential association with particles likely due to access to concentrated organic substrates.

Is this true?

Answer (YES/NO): YES